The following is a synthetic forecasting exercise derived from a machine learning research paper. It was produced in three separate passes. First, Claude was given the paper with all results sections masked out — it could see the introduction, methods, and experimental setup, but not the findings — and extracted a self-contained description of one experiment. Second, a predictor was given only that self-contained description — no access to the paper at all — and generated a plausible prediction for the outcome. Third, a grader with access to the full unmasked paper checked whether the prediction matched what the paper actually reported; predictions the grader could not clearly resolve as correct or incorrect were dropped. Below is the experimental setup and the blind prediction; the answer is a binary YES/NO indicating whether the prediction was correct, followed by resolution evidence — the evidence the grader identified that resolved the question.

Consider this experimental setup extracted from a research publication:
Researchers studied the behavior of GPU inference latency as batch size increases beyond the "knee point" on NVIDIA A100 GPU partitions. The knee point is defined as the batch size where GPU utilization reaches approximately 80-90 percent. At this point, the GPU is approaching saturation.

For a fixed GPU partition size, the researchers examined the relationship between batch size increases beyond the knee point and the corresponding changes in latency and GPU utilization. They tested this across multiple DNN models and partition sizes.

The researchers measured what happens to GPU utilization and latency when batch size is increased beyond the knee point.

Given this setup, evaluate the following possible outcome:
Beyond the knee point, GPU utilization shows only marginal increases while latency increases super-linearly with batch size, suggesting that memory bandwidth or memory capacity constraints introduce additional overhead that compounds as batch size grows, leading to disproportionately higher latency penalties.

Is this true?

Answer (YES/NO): NO